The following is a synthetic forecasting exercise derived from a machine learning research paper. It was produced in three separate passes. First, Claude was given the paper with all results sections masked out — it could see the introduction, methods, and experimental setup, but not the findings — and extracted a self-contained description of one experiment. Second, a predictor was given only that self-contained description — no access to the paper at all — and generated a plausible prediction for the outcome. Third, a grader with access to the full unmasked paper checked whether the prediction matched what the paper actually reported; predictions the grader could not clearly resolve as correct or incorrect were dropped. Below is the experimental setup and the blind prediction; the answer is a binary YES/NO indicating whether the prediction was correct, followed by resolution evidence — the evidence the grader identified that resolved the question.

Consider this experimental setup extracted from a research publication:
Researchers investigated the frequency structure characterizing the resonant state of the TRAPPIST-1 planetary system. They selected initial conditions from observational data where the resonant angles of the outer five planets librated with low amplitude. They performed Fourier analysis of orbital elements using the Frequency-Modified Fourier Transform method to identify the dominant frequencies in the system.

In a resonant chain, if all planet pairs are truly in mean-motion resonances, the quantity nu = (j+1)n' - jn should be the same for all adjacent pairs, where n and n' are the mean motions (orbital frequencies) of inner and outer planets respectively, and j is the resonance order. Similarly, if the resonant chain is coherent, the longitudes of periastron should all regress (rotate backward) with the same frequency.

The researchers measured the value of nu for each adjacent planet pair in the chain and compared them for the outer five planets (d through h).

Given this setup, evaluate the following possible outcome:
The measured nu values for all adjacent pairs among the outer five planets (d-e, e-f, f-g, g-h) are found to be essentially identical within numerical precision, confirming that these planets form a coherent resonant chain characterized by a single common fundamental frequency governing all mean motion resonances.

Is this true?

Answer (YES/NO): YES